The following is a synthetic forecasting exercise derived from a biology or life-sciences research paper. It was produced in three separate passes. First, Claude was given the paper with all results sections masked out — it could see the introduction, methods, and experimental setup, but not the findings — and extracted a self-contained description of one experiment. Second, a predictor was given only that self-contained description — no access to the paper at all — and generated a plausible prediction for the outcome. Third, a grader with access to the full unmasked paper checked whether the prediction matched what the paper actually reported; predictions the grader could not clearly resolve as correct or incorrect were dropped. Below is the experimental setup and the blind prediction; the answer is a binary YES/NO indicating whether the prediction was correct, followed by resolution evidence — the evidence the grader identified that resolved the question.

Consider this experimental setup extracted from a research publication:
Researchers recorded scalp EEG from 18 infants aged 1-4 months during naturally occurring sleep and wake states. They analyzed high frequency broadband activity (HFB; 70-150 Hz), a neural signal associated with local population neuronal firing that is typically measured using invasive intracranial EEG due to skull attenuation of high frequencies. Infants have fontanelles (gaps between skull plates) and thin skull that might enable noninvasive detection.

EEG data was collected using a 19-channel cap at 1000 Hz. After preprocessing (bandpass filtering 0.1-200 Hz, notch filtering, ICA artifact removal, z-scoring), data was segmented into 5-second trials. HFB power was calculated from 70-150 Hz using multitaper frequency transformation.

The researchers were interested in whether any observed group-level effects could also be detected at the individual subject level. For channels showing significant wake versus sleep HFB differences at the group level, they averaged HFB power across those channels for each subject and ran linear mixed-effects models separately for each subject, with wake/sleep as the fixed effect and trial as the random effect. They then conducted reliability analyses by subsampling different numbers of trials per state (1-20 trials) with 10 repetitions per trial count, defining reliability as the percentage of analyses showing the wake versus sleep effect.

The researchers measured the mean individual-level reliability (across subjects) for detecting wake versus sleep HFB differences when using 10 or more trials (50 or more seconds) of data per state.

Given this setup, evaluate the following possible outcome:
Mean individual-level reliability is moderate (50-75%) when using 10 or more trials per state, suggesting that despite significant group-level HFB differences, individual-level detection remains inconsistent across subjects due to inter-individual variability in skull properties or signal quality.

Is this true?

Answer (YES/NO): YES